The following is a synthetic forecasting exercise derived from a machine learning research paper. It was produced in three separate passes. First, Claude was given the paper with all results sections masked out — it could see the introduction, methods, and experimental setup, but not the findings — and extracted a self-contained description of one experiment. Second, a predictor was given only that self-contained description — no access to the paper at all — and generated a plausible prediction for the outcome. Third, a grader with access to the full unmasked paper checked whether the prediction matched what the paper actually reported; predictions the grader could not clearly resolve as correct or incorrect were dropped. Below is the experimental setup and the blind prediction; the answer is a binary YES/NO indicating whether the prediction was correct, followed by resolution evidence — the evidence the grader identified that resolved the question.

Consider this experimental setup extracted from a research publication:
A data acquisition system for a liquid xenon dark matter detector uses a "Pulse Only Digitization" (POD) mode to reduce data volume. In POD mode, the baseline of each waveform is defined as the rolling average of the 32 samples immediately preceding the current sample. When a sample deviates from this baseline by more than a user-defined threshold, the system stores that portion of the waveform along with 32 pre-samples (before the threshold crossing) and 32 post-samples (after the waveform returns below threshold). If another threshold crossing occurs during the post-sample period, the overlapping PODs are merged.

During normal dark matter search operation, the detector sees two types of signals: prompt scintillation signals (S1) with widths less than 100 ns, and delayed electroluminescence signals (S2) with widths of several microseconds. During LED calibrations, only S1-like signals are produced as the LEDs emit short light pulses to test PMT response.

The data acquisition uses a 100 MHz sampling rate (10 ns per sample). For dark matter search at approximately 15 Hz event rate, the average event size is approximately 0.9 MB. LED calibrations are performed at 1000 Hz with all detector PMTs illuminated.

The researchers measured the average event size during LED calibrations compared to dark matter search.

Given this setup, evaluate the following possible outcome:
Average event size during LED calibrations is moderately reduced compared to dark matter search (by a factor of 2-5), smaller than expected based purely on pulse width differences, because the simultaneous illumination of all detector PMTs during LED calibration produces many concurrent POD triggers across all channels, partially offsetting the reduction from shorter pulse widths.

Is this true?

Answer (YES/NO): NO